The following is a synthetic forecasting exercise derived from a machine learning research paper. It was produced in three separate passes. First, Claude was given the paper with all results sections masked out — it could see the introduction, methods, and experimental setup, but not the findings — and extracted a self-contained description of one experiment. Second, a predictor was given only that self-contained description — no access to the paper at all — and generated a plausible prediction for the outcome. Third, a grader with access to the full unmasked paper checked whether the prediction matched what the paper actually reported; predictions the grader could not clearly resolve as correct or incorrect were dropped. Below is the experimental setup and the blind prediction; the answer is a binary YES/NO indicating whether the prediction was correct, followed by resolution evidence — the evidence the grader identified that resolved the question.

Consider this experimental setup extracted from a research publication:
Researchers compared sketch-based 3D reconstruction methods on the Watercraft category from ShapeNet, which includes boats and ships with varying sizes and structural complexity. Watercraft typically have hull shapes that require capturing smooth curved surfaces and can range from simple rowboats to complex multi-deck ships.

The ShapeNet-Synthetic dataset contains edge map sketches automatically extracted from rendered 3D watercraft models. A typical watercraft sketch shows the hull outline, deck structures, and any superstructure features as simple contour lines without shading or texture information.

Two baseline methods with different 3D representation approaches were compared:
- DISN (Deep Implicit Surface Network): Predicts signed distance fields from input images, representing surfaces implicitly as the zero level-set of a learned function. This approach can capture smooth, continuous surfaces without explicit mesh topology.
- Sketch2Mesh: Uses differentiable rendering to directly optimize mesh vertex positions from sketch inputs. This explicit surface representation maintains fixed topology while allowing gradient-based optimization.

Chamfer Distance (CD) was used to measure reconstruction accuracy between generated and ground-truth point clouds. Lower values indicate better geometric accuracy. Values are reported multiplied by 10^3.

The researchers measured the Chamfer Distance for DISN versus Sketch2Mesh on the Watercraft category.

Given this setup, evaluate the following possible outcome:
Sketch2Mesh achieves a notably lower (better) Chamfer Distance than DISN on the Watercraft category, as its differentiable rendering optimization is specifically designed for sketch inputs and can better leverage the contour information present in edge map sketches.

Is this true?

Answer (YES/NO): YES